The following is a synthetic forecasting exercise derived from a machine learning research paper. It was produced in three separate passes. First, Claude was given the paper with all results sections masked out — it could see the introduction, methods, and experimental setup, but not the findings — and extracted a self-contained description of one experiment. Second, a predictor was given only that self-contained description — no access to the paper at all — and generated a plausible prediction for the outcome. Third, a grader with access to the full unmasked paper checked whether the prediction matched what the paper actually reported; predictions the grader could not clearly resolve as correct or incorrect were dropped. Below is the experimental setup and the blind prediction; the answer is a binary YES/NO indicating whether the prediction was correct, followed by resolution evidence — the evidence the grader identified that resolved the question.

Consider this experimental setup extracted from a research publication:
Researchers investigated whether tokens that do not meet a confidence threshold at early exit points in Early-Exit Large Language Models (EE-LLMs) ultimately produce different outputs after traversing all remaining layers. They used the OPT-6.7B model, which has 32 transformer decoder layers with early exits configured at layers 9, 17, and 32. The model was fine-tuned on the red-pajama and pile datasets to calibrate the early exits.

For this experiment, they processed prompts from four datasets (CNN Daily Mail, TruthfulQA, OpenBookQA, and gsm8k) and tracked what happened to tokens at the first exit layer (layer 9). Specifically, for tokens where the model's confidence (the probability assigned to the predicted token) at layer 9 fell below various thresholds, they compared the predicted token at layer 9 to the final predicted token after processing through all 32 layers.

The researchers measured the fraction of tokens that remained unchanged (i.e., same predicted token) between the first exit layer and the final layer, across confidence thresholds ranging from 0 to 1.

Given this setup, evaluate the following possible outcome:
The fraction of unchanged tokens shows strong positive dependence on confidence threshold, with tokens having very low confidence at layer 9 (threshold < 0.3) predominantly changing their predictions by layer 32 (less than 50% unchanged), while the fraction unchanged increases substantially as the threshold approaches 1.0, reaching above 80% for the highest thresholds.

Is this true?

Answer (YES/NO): NO